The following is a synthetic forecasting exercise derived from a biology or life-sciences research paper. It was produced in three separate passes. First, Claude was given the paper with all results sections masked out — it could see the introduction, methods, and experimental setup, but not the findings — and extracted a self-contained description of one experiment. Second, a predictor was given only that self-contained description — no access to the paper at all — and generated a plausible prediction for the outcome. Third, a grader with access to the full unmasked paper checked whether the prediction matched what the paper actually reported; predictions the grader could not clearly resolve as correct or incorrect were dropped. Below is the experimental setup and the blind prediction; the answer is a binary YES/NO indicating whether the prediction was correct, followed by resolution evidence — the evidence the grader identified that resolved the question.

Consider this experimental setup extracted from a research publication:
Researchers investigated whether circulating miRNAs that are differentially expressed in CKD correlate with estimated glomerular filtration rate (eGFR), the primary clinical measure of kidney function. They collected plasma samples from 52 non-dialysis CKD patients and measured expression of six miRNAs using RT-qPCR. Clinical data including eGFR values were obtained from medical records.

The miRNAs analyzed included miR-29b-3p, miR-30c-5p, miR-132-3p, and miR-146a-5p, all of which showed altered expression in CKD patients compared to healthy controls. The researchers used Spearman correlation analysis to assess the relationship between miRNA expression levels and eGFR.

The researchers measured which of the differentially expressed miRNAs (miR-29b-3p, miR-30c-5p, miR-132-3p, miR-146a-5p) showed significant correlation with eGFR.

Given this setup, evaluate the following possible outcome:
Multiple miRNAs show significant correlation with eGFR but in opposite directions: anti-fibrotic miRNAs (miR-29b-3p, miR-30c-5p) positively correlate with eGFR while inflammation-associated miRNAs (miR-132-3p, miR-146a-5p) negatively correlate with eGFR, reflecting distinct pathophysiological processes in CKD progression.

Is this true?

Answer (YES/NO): NO